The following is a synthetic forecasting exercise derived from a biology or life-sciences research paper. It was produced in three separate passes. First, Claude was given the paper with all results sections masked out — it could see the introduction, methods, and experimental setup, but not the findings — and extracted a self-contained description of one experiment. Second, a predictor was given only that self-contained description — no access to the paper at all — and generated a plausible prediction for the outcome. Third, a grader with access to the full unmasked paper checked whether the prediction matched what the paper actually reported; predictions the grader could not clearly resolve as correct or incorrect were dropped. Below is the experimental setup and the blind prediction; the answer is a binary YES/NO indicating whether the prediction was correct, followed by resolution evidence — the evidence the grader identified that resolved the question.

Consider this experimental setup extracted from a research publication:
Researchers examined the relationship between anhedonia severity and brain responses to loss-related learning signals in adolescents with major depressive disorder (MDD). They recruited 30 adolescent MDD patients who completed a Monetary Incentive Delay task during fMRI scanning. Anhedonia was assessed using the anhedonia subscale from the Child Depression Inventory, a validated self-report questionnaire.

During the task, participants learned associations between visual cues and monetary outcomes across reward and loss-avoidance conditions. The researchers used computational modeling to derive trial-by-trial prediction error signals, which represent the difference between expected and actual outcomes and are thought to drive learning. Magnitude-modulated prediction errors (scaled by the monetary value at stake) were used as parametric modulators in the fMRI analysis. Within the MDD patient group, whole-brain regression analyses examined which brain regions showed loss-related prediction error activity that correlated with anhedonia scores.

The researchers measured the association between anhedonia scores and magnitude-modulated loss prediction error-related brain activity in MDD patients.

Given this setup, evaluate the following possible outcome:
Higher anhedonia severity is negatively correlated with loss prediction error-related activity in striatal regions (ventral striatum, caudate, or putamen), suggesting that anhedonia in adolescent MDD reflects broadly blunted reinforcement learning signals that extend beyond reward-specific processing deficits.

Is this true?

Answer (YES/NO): NO